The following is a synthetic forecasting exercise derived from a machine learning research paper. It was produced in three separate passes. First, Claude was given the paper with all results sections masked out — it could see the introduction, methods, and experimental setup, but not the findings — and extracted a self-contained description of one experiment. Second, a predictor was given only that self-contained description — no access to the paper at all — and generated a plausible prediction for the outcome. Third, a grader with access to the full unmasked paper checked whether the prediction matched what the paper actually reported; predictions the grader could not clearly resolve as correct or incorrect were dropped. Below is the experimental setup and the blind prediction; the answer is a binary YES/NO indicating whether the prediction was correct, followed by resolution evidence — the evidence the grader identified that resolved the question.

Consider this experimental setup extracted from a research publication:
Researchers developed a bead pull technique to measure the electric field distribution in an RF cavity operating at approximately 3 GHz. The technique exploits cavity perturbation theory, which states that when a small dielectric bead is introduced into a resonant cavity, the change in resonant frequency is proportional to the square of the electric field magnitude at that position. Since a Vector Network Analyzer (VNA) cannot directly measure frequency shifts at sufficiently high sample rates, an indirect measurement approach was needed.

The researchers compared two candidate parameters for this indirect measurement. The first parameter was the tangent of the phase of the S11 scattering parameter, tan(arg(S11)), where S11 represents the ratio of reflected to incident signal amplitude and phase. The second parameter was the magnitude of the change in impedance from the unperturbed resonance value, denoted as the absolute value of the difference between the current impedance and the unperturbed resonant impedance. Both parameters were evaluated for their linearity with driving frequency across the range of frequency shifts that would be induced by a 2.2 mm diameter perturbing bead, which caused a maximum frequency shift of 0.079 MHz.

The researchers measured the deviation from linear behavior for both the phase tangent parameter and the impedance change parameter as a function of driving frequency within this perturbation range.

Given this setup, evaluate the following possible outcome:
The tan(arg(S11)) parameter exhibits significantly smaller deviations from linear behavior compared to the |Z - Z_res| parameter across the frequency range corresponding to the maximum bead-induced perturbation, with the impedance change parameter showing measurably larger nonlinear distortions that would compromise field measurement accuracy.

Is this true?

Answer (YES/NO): NO